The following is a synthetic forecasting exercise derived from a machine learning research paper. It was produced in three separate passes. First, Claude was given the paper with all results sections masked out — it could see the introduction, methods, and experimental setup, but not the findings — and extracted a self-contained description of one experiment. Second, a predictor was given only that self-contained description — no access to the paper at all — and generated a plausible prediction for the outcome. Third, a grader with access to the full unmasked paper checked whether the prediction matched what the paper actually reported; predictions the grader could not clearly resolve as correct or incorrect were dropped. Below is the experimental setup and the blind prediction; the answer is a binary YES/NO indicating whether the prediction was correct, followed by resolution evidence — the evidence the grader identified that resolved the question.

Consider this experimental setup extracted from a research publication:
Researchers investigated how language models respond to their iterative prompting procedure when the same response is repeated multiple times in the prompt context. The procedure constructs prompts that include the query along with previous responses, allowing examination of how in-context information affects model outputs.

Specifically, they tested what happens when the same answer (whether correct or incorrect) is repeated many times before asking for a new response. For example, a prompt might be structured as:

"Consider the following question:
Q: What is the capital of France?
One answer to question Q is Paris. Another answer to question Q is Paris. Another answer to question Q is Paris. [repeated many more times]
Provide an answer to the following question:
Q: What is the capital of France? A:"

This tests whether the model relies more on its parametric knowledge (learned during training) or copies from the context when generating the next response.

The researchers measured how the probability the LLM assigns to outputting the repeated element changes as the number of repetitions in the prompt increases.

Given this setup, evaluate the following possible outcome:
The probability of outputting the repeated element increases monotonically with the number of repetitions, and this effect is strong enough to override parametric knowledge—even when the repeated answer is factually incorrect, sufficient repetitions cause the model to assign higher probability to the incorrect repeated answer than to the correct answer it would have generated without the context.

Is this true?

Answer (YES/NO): NO